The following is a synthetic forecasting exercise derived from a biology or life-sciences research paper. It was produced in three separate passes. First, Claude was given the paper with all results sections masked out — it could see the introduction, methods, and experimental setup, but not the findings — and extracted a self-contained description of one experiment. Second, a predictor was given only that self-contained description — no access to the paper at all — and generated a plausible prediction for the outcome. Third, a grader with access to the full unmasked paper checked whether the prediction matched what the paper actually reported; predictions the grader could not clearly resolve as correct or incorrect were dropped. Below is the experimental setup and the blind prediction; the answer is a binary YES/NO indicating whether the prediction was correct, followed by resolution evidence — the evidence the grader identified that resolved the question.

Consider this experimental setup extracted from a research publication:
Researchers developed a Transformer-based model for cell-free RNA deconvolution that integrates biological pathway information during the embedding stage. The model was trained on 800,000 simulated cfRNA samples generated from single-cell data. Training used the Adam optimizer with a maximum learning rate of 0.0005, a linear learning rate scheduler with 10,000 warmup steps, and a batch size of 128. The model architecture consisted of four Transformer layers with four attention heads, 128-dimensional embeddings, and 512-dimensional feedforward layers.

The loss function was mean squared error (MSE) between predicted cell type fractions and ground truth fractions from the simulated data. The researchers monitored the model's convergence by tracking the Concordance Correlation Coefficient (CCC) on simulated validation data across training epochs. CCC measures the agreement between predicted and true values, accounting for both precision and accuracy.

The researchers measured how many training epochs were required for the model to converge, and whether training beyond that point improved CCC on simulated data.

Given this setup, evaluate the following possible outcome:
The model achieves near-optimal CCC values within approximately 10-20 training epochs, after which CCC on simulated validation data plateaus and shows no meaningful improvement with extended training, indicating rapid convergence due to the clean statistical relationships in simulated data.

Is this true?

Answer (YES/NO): YES